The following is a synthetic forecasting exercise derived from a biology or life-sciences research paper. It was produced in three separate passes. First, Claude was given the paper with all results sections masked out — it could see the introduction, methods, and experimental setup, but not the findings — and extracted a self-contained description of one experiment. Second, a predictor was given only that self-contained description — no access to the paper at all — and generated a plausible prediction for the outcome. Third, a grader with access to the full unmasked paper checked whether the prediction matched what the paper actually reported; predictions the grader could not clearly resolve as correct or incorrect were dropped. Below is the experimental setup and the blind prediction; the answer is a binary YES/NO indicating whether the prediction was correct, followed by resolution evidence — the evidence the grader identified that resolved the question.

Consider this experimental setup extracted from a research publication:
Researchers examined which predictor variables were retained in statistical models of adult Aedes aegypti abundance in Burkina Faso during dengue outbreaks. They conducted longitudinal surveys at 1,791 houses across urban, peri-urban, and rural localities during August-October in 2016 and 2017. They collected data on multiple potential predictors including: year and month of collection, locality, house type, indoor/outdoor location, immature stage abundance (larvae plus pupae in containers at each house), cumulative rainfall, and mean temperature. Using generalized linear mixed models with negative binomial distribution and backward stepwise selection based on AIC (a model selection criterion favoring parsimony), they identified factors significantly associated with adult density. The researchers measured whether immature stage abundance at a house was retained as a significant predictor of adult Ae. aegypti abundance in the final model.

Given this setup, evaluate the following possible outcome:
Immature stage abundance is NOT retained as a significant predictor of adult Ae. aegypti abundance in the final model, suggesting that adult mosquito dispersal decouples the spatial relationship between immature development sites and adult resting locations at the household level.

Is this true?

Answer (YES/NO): NO